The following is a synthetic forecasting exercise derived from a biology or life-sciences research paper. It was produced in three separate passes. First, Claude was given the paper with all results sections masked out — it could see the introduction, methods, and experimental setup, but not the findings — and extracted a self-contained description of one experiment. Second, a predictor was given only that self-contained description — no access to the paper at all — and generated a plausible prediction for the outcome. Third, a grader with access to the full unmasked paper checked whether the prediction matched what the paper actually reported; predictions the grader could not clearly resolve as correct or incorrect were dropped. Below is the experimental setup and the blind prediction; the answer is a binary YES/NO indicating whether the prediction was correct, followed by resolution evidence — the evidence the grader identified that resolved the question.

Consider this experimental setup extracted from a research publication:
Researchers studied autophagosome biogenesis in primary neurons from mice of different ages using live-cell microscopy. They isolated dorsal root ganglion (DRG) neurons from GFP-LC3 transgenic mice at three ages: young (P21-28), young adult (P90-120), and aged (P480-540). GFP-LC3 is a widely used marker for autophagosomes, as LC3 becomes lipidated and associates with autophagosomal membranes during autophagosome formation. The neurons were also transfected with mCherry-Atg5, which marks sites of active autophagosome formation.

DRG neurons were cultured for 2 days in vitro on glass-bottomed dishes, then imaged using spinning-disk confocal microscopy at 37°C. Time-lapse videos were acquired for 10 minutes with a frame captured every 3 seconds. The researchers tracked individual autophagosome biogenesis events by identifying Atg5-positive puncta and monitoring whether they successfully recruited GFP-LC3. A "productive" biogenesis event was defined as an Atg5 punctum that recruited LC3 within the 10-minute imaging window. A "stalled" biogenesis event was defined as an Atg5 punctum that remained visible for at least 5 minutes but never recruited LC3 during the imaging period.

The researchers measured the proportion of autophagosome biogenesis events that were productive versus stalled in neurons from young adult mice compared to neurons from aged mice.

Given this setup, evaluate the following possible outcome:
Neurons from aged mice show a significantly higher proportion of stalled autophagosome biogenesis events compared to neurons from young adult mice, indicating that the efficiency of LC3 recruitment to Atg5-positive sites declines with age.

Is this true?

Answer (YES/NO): YES